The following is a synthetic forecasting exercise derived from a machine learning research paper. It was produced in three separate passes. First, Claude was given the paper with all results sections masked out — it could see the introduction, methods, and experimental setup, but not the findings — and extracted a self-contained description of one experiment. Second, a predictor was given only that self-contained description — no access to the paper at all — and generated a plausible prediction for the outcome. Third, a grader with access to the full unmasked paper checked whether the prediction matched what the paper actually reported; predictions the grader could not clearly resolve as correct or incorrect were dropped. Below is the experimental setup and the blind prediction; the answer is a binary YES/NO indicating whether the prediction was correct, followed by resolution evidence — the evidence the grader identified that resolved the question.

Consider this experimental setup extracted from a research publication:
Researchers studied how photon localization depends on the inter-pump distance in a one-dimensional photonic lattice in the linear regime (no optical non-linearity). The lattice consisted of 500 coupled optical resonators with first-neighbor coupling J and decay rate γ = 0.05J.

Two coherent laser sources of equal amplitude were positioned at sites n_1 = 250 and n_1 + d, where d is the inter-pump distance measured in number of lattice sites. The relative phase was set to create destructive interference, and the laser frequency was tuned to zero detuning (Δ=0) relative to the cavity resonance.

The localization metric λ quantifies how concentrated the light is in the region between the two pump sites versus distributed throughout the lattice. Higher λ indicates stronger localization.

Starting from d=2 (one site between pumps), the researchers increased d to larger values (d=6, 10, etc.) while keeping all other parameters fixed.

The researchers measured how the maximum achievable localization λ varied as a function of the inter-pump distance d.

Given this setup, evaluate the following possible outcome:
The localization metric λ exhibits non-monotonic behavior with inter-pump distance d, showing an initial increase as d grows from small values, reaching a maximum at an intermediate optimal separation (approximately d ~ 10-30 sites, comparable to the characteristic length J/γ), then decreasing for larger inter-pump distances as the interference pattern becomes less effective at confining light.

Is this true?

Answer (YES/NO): NO